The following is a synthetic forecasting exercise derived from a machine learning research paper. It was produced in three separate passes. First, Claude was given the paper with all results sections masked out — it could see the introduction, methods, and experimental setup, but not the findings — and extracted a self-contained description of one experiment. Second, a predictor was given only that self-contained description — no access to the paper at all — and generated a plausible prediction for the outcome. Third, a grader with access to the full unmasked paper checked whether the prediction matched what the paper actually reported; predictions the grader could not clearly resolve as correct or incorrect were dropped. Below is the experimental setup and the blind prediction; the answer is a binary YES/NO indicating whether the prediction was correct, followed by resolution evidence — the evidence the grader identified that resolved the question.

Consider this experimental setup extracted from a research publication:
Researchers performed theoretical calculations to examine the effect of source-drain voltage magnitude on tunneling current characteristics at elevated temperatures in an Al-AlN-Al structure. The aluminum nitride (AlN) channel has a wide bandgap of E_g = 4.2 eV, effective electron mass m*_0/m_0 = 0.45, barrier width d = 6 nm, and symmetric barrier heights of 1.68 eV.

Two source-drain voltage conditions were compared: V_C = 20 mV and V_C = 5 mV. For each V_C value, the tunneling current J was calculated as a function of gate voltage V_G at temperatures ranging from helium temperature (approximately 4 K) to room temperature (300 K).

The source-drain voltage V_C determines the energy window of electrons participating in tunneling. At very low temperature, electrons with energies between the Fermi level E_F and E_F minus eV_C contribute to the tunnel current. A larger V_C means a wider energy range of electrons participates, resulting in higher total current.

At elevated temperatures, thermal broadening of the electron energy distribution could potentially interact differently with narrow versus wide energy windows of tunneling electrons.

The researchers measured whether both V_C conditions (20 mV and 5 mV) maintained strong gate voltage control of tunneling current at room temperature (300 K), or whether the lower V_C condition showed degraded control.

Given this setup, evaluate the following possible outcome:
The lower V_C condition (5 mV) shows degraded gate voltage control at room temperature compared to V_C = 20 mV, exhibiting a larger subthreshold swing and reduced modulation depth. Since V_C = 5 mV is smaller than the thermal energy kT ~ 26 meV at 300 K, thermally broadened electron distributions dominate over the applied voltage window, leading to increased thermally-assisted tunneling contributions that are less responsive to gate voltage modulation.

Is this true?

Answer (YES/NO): NO